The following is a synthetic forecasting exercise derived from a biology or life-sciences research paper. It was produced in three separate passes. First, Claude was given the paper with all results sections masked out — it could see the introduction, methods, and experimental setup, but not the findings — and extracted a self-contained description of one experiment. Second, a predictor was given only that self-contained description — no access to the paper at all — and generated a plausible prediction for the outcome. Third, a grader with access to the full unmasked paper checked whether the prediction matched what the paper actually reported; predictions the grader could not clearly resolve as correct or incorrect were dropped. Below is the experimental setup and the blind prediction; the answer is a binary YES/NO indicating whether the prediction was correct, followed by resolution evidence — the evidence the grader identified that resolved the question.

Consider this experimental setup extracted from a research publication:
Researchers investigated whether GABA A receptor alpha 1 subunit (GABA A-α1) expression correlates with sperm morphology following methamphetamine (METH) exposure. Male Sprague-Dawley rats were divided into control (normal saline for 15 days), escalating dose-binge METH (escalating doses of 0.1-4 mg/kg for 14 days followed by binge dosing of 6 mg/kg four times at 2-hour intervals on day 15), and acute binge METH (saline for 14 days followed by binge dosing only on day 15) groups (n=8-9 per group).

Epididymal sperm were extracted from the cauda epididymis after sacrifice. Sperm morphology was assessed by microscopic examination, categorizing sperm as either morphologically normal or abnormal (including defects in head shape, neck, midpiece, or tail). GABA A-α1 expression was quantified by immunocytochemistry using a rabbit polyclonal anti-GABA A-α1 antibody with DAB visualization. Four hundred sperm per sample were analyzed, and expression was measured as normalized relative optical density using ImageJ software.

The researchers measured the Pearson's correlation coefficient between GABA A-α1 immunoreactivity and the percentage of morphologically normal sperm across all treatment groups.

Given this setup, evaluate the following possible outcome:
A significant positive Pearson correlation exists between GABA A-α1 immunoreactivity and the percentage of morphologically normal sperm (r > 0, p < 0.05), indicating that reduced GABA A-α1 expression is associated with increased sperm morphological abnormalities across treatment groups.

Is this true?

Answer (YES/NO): NO